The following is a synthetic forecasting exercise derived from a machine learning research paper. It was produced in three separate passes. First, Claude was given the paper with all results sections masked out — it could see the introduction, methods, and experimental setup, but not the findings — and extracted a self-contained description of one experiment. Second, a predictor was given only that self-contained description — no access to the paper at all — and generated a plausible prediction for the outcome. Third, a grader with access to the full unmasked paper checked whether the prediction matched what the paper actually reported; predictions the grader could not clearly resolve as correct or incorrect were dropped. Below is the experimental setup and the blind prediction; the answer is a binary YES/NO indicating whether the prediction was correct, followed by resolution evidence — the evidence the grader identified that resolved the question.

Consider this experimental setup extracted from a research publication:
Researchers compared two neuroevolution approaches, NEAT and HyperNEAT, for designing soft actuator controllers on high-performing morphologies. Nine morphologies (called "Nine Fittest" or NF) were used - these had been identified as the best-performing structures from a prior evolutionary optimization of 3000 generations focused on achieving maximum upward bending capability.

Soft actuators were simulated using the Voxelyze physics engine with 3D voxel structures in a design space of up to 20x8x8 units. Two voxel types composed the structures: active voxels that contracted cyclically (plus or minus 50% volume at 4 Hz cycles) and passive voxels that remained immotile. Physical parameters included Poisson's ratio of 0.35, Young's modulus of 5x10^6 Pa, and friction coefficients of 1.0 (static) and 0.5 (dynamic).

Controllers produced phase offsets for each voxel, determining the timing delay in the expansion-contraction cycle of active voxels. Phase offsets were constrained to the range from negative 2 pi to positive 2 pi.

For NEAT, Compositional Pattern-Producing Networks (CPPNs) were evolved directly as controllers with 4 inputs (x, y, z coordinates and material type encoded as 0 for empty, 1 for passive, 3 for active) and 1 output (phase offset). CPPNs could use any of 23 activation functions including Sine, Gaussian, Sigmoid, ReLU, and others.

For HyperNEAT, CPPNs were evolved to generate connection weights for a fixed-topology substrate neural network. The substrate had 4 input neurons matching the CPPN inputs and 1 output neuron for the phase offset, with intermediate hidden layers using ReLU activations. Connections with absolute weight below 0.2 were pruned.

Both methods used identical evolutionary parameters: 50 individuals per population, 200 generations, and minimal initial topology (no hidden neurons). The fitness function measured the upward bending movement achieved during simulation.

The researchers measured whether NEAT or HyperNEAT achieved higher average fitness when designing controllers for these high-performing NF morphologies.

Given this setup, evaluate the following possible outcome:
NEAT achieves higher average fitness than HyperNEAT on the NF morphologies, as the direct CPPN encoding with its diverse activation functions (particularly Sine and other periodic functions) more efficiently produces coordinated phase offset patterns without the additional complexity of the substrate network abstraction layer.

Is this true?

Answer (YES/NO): YES